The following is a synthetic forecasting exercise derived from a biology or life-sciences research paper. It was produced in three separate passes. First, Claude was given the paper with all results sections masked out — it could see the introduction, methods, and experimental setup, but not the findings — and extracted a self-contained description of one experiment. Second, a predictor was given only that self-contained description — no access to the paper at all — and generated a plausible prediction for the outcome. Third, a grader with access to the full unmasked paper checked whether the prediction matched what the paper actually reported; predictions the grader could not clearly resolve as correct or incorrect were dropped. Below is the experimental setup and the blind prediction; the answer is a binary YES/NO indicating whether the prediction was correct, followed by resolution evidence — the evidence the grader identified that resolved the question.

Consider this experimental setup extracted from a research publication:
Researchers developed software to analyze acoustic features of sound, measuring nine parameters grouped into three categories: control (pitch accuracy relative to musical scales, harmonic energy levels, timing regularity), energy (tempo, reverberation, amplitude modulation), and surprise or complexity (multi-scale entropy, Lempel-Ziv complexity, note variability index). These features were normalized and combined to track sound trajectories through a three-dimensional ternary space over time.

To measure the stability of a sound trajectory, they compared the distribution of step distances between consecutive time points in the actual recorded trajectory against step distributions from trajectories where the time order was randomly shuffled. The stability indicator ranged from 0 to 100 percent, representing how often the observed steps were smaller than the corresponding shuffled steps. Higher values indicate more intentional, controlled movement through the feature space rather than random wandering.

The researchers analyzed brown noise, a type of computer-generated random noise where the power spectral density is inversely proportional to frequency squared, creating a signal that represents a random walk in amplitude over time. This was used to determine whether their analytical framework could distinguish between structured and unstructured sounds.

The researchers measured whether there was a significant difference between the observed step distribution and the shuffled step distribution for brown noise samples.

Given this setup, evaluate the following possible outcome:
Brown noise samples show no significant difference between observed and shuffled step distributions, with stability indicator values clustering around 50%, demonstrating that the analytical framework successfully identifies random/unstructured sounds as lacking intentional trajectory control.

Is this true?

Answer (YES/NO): NO